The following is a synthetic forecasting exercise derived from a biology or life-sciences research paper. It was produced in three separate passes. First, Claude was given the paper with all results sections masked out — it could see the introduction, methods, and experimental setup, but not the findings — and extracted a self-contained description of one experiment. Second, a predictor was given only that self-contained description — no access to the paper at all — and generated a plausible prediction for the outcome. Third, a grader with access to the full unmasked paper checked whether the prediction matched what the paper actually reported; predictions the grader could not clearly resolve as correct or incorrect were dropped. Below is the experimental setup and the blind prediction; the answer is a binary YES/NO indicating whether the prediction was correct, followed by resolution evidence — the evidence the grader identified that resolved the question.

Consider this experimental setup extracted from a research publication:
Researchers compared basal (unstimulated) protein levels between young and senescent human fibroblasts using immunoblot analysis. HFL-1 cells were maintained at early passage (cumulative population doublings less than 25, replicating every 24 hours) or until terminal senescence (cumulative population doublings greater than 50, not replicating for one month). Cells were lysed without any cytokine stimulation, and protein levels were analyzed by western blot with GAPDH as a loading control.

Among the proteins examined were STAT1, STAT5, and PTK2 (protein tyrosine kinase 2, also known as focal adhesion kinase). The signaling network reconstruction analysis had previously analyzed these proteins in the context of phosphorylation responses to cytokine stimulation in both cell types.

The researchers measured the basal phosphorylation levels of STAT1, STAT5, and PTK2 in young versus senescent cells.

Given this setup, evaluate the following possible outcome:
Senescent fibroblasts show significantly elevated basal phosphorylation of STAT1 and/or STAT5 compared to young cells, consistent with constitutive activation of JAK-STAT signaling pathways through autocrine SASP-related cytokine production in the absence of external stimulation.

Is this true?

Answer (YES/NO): NO